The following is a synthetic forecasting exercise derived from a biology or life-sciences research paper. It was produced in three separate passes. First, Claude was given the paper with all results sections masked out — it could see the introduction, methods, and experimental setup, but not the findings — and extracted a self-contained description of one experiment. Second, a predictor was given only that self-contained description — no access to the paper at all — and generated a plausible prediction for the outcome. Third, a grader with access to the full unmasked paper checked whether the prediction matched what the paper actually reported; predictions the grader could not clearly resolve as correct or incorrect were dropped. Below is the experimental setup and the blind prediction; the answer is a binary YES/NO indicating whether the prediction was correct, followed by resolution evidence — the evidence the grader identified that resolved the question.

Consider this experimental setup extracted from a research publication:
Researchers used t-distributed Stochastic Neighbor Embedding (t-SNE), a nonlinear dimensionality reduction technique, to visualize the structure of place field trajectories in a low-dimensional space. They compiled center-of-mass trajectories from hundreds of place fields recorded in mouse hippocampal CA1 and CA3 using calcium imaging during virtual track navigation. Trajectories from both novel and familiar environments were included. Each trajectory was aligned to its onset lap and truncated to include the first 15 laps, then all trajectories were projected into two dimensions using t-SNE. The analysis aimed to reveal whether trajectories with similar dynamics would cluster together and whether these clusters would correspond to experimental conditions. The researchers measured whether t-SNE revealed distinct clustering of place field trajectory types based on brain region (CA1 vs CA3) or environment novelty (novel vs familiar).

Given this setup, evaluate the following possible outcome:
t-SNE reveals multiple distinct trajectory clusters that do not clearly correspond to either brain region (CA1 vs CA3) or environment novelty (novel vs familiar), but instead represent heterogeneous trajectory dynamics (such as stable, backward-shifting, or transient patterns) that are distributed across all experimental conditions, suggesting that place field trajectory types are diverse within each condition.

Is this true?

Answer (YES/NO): NO